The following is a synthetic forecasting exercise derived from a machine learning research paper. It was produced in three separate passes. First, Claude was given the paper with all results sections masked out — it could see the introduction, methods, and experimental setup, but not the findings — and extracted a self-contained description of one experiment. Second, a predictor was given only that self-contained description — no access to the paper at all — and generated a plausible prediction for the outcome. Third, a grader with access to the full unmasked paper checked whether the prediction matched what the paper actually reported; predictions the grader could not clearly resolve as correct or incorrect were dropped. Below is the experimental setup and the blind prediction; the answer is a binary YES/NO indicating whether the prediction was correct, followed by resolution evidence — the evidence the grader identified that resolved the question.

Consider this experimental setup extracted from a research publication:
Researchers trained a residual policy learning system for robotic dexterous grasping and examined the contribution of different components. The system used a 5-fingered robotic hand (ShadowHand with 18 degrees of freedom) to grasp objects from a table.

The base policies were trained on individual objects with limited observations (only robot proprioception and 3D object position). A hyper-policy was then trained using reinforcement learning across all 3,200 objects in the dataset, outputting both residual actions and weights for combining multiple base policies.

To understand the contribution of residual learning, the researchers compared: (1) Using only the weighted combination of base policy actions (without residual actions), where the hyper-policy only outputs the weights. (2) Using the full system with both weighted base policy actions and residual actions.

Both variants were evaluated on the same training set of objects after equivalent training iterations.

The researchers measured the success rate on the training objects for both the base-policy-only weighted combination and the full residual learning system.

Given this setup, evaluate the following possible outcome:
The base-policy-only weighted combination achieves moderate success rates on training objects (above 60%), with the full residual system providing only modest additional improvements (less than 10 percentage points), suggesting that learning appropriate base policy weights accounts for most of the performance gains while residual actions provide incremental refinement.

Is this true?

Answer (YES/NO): NO